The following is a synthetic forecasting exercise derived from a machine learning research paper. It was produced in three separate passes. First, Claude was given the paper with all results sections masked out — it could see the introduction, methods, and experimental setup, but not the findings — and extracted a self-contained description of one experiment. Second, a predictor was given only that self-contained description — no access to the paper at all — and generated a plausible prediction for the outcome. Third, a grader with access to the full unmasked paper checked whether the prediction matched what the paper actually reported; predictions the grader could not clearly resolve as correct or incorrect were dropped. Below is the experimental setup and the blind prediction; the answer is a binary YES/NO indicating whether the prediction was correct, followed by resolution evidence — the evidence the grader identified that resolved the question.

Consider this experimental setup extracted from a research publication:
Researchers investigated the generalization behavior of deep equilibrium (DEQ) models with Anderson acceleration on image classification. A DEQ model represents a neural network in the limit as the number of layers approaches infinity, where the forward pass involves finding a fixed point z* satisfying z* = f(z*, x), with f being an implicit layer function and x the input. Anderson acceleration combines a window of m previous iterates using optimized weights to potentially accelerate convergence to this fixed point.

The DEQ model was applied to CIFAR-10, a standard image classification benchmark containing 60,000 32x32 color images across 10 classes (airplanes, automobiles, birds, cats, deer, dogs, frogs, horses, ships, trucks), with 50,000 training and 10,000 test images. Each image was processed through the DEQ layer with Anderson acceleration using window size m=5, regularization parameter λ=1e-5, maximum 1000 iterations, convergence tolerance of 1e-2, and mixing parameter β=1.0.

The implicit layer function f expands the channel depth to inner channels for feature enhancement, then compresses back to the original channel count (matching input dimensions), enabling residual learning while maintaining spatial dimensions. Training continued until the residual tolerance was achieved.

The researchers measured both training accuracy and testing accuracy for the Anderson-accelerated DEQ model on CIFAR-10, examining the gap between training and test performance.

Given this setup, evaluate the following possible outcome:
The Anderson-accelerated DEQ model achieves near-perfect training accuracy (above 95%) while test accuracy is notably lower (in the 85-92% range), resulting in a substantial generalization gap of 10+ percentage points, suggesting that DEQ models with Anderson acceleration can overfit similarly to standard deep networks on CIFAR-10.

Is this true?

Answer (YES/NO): NO